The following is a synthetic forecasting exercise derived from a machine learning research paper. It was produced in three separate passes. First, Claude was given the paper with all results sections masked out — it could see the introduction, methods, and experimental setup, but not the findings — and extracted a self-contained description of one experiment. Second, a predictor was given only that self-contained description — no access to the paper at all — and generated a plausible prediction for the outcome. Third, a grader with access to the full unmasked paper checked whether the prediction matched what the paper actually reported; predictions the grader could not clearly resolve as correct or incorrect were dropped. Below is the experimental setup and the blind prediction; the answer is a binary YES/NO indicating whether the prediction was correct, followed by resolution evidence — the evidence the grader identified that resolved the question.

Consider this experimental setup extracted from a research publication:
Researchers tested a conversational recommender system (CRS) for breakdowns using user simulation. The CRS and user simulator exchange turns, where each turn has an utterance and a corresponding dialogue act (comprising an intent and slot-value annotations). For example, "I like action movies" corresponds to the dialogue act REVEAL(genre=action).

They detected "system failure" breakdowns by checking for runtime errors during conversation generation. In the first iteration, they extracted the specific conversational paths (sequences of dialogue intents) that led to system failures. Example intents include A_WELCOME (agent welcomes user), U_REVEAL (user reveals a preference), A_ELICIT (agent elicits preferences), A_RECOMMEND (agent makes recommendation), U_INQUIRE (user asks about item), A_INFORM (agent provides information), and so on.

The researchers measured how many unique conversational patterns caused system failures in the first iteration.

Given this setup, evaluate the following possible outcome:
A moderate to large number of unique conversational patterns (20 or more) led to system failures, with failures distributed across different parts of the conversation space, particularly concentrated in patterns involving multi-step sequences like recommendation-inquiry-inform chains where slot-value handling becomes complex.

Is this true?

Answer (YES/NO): NO